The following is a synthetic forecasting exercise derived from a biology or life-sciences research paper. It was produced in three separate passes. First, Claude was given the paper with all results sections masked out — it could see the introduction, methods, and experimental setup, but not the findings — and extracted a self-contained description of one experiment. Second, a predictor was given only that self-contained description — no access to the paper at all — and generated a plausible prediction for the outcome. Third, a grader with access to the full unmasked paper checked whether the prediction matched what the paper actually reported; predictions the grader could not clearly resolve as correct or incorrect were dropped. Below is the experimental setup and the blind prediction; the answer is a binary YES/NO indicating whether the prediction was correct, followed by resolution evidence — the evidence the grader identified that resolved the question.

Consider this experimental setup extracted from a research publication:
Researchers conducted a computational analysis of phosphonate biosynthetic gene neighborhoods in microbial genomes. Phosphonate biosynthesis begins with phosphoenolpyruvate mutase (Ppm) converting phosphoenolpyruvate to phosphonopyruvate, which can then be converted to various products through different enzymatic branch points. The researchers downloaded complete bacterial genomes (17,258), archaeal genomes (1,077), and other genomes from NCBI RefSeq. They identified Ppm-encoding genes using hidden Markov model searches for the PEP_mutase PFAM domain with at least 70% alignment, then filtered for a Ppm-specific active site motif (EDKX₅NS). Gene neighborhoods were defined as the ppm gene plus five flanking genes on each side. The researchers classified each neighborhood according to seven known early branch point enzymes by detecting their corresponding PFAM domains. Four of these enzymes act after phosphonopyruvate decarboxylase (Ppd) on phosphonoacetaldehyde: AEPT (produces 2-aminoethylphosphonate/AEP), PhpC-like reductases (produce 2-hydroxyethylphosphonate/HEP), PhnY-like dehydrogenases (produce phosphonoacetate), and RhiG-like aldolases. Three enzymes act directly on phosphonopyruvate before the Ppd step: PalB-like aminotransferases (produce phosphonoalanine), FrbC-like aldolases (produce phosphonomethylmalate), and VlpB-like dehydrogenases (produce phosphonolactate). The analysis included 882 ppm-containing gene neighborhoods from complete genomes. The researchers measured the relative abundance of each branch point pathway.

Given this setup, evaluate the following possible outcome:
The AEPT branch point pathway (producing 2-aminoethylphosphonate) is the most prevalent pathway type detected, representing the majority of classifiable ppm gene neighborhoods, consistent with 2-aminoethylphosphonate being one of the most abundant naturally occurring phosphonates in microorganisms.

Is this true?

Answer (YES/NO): YES